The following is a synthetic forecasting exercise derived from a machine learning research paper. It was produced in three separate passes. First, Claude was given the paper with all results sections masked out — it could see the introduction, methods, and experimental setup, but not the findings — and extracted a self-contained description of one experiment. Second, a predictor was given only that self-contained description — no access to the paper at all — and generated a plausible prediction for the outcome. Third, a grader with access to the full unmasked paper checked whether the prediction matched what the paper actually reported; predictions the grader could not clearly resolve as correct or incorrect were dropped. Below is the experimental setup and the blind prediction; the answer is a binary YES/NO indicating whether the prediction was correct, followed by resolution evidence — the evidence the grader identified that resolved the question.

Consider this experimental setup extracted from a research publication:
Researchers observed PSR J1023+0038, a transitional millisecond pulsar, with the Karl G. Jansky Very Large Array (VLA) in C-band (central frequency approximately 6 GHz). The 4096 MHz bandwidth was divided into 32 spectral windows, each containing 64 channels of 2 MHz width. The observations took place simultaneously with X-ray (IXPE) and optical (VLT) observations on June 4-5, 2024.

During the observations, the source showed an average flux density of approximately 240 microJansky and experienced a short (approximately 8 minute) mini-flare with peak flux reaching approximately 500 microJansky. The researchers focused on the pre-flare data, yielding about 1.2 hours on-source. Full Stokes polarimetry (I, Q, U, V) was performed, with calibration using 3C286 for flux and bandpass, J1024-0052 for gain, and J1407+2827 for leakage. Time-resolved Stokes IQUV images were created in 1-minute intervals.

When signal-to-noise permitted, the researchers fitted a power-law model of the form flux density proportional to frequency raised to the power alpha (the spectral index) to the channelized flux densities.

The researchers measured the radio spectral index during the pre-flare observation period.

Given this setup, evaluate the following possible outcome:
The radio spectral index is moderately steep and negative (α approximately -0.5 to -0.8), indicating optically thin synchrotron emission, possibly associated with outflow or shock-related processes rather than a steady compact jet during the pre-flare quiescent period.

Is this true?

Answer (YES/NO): NO